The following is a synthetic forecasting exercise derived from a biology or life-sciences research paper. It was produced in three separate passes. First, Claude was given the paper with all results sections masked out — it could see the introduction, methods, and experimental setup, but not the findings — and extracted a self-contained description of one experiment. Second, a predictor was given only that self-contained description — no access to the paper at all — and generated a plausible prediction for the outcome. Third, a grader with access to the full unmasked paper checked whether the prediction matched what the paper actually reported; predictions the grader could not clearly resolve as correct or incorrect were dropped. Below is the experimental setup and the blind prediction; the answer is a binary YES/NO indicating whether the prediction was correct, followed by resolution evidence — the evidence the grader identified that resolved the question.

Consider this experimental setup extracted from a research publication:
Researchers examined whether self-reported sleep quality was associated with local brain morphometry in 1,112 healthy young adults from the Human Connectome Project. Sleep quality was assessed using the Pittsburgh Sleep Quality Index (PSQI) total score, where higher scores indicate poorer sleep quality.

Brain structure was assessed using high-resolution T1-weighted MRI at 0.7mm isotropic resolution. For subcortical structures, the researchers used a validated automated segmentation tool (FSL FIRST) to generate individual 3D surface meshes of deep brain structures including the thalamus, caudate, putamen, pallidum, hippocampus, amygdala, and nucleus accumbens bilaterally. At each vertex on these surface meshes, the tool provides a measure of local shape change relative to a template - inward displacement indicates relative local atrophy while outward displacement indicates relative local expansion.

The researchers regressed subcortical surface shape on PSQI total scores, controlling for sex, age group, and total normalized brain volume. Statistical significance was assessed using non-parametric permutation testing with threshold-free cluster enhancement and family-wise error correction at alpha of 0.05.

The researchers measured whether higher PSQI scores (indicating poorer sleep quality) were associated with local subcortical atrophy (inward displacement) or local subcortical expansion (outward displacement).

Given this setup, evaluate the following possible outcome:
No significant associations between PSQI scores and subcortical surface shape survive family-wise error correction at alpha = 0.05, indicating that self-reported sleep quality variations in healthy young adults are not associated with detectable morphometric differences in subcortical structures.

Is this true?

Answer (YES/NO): NO